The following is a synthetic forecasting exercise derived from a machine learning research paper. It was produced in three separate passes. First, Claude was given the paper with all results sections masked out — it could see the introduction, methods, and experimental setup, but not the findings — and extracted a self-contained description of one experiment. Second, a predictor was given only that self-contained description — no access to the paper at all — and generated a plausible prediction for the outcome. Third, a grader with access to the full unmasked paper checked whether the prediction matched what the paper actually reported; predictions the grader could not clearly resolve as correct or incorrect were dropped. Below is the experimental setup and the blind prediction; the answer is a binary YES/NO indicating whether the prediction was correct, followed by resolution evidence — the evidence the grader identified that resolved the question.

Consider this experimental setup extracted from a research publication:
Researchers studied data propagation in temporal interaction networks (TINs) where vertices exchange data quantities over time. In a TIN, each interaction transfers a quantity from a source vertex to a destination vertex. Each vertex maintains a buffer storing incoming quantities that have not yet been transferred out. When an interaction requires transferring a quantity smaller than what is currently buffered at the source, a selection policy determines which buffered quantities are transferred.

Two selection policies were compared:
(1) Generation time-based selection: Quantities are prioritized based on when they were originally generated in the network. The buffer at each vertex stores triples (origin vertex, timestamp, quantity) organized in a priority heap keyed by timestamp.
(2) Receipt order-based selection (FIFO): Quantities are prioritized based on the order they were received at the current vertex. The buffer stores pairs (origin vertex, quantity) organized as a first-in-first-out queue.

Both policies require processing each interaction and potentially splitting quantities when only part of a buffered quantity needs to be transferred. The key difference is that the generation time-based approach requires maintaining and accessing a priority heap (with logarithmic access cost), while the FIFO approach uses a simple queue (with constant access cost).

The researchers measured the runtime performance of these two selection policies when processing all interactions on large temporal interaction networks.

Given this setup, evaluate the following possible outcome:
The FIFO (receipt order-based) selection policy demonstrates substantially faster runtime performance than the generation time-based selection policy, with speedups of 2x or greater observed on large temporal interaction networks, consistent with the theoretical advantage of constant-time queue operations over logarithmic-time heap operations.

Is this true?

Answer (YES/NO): NO